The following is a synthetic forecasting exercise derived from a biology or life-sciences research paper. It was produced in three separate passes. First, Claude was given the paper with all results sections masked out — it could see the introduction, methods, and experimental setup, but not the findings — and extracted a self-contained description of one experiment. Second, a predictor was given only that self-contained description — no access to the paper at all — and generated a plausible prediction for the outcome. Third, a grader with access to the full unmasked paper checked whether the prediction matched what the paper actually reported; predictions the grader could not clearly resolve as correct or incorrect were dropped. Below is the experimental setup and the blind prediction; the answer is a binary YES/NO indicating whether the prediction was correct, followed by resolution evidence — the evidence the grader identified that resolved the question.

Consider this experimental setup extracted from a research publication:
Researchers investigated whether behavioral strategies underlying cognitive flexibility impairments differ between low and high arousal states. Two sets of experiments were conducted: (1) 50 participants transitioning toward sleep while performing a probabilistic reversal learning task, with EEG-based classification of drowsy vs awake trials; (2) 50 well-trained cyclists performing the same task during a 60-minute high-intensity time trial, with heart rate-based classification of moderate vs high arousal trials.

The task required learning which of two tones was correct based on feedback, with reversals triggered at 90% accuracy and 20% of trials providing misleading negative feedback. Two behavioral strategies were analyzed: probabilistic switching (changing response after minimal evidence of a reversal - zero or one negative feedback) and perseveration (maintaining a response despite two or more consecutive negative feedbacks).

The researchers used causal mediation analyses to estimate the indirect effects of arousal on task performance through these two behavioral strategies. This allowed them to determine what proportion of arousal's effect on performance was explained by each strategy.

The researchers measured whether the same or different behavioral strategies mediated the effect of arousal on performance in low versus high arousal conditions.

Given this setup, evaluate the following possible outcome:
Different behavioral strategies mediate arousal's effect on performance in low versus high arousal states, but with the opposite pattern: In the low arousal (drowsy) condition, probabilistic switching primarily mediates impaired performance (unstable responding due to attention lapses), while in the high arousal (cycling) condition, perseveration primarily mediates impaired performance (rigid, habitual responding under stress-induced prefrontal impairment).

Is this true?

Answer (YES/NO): YES